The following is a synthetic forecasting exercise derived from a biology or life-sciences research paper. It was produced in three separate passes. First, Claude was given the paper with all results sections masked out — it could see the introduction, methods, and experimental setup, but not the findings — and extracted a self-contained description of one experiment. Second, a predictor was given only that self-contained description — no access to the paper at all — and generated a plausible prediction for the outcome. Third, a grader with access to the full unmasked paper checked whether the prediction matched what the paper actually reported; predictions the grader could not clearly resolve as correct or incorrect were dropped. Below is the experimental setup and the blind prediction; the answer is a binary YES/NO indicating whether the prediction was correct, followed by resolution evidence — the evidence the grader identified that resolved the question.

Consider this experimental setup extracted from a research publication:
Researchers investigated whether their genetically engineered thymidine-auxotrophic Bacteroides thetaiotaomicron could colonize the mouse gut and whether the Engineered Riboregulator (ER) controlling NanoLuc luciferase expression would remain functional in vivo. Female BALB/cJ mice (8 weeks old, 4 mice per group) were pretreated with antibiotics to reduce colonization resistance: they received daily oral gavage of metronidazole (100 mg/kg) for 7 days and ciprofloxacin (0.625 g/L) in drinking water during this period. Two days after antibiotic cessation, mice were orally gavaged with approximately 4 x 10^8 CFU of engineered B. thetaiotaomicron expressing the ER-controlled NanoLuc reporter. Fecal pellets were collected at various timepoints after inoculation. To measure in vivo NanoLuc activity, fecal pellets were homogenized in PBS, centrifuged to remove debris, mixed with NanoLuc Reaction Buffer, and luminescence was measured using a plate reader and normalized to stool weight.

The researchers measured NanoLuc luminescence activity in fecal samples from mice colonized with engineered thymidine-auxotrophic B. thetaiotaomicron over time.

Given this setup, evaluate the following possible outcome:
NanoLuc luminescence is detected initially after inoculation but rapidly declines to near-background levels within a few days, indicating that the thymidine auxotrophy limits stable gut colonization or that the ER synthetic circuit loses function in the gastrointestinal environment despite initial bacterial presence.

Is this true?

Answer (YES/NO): NO